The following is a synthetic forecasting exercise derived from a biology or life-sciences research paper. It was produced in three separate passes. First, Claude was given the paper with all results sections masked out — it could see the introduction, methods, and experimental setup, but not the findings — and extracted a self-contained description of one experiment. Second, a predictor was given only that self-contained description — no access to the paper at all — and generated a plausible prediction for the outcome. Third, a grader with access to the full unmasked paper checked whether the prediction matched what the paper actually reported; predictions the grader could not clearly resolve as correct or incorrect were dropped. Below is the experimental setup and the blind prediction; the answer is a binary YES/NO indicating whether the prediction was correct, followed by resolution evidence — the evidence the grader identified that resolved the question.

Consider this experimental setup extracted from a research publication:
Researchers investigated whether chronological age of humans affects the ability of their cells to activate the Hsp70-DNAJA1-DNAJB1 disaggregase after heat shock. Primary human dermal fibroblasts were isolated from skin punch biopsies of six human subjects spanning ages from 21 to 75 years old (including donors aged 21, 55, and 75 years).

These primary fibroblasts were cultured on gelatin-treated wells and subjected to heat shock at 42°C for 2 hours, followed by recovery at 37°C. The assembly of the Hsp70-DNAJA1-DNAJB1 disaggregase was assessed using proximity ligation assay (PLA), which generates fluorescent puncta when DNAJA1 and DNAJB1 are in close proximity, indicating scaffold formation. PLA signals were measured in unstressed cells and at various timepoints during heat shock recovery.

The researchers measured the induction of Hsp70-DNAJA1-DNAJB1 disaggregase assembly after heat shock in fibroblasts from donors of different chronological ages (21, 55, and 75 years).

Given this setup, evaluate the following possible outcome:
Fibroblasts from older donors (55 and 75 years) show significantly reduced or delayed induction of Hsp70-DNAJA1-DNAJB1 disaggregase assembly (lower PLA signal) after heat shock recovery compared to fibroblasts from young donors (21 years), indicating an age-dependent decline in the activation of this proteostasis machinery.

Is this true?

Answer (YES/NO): NO